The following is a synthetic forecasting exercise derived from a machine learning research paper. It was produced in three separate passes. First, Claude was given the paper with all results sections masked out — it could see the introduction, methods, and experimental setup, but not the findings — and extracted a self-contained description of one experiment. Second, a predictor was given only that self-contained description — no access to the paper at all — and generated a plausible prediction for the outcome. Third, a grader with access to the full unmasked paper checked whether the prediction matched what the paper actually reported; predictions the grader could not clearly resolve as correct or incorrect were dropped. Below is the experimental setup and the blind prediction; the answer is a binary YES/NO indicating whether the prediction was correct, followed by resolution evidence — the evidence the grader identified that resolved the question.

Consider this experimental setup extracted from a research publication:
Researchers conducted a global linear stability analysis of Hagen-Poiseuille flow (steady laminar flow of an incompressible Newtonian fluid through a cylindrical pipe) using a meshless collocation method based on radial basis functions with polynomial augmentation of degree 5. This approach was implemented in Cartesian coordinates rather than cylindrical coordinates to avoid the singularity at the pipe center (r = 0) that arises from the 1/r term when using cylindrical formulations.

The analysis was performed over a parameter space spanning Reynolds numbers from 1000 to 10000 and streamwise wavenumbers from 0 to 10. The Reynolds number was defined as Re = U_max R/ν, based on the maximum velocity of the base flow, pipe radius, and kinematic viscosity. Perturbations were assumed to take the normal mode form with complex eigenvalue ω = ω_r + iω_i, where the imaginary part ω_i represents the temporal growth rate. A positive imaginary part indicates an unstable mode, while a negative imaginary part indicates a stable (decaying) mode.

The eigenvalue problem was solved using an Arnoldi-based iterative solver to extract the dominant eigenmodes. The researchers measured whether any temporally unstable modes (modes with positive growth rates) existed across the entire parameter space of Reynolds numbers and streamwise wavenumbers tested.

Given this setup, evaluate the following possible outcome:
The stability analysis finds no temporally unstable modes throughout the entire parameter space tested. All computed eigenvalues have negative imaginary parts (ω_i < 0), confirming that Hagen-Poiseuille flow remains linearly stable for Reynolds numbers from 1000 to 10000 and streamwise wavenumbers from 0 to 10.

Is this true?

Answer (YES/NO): YES